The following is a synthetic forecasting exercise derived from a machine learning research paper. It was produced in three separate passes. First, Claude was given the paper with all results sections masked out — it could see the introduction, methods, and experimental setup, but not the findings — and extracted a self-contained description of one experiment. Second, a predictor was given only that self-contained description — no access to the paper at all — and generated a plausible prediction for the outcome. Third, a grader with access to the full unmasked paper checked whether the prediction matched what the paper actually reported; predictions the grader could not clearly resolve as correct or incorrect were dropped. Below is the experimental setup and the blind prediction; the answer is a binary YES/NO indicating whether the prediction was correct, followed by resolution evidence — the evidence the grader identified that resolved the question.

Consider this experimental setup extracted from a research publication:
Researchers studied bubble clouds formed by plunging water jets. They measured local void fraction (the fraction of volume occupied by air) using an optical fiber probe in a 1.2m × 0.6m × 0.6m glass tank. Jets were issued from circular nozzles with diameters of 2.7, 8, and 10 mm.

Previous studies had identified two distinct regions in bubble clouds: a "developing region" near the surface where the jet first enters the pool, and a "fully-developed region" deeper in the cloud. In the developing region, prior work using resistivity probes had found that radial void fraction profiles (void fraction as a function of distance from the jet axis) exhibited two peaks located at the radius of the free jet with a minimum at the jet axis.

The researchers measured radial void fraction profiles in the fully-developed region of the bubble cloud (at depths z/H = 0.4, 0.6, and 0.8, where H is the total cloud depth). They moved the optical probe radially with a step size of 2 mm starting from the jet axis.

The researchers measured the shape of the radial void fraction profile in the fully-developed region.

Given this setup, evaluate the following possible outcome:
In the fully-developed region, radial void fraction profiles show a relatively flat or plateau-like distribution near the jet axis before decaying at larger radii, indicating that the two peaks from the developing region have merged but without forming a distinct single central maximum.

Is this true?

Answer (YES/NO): NO